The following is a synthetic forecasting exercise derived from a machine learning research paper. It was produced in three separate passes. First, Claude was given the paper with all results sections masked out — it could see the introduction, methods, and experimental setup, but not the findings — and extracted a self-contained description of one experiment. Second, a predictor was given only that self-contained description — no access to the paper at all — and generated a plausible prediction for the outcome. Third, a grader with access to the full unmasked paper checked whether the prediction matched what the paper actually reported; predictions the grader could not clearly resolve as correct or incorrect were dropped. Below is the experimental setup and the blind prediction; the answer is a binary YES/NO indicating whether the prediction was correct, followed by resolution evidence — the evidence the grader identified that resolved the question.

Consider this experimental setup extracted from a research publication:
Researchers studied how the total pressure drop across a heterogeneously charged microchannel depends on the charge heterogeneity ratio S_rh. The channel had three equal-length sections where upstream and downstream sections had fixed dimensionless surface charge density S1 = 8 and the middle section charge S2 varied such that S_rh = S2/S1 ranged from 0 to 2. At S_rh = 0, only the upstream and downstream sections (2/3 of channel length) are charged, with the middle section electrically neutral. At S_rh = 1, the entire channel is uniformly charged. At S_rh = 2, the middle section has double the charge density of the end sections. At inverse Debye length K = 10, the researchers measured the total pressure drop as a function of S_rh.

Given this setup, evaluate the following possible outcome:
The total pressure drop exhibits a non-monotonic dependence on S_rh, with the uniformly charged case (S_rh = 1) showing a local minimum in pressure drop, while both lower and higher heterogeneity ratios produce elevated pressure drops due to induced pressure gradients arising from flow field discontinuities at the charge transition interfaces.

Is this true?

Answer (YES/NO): NO